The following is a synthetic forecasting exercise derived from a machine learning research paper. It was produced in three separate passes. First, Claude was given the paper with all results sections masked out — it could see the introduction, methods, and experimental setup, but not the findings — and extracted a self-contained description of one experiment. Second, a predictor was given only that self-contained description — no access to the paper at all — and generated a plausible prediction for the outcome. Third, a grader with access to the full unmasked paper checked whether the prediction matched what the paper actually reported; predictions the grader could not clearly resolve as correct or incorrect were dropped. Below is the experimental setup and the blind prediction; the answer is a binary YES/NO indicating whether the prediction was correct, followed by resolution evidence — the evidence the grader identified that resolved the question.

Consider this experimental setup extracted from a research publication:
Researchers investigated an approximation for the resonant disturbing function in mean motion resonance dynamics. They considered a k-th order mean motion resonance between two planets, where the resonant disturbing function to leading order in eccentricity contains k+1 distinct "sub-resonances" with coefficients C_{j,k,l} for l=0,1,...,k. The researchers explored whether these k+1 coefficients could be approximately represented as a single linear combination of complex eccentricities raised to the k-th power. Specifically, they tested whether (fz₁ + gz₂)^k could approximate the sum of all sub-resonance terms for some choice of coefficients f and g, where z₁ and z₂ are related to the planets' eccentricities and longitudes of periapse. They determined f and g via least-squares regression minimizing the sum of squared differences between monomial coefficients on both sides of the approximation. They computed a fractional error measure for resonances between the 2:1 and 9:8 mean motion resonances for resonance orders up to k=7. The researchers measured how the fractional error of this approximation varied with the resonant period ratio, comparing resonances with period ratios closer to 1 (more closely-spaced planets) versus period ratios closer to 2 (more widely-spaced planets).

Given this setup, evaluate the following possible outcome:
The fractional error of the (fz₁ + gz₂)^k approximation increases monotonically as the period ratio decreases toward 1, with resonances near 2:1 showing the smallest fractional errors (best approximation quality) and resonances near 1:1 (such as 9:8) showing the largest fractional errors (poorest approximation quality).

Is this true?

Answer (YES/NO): NO